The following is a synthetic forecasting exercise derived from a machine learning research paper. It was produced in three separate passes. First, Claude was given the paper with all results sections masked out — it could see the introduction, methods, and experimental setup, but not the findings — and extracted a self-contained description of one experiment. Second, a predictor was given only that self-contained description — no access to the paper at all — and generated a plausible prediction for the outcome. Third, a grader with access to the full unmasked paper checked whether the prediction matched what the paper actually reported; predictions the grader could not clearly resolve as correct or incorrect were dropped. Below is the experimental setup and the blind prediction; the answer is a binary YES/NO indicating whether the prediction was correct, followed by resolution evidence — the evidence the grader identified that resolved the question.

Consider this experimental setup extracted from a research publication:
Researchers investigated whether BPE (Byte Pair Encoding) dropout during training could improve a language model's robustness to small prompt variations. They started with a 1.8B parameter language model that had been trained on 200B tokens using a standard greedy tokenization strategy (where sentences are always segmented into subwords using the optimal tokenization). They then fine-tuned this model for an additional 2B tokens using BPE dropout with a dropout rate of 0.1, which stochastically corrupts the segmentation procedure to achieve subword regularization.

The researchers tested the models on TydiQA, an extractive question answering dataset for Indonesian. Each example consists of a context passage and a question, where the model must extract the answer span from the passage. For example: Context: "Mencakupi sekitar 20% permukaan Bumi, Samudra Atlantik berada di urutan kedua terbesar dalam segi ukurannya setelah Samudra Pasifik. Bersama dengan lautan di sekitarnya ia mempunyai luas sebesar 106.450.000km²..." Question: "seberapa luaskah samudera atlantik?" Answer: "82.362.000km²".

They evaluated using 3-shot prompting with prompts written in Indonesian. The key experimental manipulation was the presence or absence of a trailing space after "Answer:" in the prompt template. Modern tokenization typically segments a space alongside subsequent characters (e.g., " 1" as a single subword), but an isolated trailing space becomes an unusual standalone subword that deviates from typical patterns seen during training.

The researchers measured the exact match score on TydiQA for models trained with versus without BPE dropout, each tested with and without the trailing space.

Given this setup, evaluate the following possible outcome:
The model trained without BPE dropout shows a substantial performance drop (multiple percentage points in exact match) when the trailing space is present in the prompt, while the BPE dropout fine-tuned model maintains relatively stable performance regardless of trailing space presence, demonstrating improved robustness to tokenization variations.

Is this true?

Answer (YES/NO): YES